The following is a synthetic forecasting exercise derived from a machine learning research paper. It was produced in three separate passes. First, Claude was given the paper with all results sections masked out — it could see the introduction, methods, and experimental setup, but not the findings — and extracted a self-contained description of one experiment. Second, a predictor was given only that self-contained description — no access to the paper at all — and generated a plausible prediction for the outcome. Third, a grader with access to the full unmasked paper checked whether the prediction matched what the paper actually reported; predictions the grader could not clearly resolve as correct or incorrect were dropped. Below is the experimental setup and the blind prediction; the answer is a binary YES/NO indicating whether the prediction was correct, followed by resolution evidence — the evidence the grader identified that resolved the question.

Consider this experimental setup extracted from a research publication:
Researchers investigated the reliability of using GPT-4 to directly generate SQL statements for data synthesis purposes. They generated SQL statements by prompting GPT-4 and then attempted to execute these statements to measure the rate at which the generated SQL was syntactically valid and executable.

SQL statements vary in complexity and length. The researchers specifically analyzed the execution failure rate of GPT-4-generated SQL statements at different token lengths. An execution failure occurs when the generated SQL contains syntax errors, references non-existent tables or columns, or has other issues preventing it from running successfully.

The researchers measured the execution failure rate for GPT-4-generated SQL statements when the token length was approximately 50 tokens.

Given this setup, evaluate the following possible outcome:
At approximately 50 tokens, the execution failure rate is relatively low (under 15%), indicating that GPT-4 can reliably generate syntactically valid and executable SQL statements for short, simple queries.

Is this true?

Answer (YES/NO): YES